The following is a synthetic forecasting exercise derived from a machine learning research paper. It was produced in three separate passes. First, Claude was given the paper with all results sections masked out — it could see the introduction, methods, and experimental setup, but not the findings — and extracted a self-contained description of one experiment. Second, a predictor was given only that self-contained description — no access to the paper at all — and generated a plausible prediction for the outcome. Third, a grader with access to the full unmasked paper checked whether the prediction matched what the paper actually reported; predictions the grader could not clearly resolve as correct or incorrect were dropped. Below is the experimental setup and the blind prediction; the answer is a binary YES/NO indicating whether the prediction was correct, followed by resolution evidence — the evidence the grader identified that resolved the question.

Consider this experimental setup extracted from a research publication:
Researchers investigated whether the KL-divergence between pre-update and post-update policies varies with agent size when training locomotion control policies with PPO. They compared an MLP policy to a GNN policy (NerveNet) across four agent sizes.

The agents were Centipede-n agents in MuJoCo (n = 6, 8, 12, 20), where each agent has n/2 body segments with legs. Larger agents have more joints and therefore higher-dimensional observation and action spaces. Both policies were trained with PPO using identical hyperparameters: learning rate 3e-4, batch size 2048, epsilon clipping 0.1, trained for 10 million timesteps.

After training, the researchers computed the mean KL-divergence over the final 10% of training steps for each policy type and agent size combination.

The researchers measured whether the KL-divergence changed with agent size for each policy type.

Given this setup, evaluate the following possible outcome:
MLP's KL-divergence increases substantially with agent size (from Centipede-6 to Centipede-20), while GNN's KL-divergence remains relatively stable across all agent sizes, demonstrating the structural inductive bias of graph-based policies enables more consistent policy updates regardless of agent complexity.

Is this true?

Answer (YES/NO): NO